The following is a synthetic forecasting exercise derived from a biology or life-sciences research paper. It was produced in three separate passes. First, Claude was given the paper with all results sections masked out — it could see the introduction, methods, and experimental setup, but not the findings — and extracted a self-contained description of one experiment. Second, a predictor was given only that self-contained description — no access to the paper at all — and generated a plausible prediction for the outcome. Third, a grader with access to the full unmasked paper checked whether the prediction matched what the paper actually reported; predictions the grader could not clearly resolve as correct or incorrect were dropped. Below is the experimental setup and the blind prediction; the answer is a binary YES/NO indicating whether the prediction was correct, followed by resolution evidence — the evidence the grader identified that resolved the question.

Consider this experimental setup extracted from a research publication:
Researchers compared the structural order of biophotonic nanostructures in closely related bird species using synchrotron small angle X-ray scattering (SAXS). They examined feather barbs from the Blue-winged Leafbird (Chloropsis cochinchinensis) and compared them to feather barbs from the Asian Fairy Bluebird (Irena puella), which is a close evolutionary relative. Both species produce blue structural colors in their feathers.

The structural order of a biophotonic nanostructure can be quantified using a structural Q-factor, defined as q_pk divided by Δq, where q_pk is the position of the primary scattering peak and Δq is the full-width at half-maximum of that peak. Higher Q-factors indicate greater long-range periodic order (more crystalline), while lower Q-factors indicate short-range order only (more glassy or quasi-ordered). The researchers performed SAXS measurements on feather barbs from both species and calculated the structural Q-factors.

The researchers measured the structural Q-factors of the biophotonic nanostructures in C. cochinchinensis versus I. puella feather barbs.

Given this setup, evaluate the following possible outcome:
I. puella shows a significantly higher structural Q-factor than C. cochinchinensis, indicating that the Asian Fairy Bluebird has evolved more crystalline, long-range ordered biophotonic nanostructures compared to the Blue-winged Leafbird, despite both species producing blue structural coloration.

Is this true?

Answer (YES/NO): NO